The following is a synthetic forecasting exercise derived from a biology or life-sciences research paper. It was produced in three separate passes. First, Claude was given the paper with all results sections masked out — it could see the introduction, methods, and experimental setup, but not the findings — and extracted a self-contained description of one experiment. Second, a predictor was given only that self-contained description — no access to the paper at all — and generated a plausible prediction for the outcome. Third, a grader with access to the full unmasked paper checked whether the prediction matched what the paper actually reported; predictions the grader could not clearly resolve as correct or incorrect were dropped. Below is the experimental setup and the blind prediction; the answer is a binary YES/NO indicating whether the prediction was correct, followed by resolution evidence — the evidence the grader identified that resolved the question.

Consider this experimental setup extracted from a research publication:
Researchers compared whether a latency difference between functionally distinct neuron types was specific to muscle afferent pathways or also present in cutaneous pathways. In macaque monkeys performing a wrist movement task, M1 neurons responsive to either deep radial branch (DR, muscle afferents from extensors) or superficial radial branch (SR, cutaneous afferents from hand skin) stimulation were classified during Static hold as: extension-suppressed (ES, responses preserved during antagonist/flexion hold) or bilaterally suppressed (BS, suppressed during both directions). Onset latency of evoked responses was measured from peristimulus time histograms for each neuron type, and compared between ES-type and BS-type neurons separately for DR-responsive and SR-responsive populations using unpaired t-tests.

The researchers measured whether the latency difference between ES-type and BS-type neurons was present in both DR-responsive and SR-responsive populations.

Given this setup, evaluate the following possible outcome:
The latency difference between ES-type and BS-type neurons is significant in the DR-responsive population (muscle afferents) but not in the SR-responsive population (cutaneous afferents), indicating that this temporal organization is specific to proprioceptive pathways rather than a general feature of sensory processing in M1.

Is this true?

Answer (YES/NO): YES